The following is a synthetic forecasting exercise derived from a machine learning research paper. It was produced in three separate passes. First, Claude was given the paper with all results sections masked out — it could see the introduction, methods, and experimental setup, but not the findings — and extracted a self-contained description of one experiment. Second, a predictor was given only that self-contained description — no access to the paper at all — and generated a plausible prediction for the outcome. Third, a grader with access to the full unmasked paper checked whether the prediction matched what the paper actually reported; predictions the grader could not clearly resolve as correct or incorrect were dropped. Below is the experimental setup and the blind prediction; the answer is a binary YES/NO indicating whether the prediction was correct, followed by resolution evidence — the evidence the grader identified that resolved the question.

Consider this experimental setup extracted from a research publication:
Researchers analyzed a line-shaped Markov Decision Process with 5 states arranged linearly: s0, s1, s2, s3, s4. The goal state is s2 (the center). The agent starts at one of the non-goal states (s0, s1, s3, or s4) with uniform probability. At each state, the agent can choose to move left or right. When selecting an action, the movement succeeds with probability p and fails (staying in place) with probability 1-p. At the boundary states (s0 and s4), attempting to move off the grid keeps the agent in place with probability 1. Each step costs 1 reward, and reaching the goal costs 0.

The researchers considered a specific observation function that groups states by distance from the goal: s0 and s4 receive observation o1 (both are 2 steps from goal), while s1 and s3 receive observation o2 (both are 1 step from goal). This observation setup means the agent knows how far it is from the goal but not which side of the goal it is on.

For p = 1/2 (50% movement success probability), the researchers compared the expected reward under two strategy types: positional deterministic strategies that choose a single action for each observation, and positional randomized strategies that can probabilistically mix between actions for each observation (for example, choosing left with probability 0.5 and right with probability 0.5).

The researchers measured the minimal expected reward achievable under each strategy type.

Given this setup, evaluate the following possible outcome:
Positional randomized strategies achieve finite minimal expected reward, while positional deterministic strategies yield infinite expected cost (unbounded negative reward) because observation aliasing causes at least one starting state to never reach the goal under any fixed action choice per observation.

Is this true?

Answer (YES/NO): YES